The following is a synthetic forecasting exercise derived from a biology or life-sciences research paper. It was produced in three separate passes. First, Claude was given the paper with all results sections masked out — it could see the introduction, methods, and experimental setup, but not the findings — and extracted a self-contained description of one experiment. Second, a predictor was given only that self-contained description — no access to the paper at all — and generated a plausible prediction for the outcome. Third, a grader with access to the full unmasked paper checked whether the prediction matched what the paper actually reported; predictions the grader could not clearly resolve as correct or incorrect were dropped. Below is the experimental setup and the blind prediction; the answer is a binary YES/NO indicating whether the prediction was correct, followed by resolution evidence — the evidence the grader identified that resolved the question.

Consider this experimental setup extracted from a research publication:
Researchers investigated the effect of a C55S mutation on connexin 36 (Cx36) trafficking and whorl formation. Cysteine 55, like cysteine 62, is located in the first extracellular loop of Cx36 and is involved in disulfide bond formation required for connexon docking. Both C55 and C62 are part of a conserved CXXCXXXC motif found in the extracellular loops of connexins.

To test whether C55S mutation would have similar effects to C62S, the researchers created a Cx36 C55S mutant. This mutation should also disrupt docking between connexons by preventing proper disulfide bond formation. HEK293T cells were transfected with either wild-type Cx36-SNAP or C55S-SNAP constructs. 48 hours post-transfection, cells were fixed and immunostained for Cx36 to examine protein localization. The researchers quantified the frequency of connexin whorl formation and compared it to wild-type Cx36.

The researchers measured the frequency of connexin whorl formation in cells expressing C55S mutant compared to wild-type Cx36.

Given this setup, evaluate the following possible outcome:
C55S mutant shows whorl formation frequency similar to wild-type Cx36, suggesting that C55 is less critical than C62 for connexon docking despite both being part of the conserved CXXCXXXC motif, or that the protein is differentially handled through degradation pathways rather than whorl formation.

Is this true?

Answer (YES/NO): NO